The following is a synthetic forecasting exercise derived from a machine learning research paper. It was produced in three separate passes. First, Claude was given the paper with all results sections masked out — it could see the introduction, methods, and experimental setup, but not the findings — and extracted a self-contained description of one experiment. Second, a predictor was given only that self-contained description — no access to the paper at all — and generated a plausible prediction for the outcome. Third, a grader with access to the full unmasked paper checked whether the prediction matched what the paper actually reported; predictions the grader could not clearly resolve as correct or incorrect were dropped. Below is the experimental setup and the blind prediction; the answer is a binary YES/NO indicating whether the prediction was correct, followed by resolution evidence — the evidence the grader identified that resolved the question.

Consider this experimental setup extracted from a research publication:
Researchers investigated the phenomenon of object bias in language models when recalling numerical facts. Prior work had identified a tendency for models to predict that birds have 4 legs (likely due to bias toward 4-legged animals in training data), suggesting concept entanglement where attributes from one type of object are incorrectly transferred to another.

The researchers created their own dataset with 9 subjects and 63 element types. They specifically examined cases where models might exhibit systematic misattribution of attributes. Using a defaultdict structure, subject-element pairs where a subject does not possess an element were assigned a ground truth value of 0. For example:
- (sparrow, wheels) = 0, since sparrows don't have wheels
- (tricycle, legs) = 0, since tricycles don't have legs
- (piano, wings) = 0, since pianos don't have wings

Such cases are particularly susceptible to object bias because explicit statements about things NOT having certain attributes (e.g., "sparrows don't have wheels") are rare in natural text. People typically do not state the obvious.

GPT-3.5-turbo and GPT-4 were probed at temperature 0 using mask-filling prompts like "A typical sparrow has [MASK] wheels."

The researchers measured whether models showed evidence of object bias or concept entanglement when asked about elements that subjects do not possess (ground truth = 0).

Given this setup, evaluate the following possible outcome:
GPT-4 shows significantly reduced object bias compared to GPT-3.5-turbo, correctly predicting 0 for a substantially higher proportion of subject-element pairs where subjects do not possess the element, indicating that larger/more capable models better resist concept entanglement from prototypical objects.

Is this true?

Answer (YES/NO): NO